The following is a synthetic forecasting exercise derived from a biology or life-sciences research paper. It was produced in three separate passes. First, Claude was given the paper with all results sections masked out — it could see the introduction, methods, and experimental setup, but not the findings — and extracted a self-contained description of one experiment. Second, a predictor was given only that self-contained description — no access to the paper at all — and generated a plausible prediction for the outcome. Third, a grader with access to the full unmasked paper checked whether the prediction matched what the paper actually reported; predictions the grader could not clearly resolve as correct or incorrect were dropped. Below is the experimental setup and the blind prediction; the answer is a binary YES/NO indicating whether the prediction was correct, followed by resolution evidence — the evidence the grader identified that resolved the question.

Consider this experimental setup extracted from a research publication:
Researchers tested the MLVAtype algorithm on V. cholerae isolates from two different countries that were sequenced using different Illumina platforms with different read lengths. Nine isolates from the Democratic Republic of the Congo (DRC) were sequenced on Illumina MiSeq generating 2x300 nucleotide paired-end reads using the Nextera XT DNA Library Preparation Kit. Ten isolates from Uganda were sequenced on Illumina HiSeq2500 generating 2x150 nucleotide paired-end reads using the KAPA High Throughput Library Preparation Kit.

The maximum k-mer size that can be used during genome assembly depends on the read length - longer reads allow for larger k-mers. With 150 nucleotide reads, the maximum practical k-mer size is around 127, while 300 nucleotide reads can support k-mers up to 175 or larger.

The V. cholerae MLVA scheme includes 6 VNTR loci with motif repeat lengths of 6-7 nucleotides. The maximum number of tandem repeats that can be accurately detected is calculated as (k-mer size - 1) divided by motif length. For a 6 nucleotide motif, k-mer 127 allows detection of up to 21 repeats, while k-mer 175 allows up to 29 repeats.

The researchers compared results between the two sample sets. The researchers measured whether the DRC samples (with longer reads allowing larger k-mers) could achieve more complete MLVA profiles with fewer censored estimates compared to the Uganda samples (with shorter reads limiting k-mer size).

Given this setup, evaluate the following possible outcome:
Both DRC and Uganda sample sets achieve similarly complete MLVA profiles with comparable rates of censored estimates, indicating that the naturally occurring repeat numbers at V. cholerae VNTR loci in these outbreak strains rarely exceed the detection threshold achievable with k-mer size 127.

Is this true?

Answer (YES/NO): NO